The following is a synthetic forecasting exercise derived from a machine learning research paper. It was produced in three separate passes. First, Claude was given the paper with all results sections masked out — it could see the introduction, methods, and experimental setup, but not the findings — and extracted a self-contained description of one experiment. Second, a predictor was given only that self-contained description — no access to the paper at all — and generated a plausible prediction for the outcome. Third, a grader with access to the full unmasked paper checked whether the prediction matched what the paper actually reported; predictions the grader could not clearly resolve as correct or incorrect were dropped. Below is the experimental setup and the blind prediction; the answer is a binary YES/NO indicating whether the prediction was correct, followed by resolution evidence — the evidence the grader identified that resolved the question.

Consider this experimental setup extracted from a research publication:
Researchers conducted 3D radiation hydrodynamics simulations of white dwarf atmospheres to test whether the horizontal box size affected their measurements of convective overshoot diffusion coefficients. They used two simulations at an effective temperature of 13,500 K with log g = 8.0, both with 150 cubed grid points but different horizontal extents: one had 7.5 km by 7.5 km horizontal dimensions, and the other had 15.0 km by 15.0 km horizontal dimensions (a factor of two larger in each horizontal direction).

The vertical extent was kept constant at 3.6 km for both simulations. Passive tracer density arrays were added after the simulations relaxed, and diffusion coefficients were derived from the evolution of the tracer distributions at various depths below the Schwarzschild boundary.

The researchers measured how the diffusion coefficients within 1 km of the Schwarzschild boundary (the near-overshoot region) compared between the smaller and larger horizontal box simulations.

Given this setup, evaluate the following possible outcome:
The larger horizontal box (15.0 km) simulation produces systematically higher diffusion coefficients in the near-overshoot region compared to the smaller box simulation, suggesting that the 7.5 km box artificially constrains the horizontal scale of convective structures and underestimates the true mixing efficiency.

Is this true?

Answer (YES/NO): NO